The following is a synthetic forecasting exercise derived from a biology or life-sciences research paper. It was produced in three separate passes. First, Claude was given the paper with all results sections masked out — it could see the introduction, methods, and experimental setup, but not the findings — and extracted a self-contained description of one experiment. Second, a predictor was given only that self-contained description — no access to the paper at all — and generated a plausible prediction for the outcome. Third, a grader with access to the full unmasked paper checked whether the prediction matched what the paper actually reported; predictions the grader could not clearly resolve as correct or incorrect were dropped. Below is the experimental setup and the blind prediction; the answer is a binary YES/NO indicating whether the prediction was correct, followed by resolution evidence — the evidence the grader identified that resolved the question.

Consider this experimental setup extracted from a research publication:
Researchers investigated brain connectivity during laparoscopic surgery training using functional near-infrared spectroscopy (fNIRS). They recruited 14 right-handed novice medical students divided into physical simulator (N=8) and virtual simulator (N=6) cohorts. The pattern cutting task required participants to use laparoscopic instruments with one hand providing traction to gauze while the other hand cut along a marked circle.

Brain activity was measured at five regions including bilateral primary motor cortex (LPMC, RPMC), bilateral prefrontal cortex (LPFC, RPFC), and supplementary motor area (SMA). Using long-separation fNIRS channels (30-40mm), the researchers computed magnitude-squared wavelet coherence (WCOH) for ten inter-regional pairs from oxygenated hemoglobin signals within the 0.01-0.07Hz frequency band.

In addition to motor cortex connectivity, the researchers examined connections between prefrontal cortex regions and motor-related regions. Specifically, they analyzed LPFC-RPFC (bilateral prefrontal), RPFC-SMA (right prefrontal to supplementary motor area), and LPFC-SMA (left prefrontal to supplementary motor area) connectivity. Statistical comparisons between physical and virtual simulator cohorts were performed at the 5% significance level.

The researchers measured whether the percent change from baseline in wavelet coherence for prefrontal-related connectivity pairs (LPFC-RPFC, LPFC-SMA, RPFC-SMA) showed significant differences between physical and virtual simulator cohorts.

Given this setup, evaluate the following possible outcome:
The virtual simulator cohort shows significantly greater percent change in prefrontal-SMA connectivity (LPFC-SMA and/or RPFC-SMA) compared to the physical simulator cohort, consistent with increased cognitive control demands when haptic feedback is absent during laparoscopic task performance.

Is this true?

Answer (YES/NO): NO